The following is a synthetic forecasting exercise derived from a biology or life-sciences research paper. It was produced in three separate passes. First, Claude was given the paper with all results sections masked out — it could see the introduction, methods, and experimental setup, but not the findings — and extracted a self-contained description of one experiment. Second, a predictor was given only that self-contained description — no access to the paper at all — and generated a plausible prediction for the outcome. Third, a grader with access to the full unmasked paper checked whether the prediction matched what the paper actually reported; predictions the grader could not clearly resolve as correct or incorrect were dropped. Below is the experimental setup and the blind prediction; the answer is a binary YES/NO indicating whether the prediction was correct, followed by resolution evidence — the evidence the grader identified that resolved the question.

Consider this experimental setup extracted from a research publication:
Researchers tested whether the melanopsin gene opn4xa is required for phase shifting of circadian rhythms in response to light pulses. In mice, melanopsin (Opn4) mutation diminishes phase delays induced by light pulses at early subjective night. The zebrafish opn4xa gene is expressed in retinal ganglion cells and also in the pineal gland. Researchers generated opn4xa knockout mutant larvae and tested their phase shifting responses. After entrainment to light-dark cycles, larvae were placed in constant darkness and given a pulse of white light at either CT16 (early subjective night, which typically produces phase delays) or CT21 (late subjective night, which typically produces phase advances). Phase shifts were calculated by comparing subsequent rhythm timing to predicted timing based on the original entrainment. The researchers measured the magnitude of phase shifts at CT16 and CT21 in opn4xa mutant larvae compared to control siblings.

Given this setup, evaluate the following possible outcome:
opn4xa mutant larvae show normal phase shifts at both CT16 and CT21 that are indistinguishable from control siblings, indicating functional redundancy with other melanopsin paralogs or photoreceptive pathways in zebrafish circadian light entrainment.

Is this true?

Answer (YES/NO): YES